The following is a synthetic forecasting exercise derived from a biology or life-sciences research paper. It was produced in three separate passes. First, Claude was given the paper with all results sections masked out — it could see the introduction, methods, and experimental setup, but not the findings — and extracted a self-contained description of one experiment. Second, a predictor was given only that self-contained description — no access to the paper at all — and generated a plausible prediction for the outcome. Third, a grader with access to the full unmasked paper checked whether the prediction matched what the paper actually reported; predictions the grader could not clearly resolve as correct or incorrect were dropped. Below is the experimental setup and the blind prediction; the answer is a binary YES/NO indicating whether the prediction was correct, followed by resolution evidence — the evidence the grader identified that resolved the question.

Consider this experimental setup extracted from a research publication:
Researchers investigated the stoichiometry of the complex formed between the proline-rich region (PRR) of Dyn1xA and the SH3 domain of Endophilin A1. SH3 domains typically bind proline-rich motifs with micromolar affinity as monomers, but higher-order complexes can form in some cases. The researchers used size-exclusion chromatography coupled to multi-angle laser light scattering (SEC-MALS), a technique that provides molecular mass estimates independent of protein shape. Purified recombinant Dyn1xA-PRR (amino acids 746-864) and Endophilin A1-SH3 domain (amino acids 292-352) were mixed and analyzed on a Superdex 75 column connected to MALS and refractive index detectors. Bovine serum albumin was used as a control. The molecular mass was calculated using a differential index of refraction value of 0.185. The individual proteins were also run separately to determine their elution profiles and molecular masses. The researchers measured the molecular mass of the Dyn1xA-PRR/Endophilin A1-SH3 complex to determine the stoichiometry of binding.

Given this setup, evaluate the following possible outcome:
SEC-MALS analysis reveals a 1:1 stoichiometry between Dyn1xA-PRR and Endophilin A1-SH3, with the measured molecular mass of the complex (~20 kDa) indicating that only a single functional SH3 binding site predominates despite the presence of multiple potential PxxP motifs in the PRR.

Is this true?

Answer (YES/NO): YES